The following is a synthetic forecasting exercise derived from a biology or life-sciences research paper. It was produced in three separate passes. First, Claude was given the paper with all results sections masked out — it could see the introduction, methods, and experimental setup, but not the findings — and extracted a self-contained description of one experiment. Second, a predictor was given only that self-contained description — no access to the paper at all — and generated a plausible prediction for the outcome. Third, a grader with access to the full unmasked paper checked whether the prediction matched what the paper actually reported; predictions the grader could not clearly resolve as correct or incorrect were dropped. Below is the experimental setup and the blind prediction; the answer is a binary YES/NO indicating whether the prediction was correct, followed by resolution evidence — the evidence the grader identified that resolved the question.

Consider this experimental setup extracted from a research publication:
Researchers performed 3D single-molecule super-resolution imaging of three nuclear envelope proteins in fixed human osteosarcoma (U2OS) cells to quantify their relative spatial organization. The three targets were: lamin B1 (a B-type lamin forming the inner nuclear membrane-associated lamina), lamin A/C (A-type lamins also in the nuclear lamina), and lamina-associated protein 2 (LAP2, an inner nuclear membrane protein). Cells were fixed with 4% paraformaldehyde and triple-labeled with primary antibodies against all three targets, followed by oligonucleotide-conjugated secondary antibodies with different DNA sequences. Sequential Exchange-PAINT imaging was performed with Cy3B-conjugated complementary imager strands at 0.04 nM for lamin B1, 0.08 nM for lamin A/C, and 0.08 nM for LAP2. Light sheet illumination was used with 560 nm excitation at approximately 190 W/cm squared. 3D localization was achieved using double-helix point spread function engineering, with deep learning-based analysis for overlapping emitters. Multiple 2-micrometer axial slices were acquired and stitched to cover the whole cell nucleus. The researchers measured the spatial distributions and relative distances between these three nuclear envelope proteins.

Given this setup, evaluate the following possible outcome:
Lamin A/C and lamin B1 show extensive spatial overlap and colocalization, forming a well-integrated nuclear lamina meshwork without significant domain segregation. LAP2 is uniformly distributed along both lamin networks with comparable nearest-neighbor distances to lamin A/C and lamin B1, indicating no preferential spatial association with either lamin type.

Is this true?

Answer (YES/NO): NO